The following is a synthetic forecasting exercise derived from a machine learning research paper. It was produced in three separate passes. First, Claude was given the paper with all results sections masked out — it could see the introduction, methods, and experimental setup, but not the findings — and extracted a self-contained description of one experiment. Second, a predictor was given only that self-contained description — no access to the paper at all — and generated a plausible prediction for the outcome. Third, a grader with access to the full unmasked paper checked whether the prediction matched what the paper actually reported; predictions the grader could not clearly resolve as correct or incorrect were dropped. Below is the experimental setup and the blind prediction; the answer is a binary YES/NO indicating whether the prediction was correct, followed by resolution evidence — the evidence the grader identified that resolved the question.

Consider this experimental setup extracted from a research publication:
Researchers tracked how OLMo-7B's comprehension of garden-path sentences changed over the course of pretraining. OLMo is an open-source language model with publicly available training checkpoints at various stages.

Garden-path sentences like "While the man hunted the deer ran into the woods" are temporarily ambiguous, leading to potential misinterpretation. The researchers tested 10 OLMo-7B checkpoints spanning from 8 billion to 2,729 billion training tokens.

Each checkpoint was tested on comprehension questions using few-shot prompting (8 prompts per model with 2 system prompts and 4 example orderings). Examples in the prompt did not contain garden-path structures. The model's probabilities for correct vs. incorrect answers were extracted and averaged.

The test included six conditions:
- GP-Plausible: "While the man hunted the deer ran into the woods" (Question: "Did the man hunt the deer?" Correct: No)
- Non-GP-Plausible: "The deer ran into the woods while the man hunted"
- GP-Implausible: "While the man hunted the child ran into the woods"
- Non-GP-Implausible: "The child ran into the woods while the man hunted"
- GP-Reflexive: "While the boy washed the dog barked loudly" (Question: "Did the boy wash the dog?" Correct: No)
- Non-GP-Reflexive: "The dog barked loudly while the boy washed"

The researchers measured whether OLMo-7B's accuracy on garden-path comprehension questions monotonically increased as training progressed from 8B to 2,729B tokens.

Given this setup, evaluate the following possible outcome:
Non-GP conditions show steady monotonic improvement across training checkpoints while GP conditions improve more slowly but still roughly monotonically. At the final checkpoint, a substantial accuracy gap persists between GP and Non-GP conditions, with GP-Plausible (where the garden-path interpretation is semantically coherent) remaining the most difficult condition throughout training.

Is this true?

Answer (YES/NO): NO